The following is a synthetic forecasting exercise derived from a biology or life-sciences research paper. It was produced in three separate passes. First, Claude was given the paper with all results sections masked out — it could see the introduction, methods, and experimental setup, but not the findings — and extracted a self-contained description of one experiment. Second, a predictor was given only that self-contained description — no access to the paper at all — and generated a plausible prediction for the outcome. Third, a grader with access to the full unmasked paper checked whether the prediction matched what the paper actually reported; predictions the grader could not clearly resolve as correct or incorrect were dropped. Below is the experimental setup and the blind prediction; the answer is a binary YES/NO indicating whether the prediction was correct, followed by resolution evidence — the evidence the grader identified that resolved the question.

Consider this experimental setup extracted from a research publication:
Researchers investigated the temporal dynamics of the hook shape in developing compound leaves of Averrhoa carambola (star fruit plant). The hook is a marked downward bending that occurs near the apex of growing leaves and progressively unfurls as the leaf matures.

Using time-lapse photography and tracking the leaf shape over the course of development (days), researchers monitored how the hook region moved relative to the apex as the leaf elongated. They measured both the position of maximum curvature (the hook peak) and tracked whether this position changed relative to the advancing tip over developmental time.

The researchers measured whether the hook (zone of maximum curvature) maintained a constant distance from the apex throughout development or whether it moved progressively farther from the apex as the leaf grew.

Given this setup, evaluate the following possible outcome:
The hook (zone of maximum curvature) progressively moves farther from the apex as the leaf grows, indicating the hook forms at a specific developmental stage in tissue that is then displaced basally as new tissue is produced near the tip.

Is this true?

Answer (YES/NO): NO